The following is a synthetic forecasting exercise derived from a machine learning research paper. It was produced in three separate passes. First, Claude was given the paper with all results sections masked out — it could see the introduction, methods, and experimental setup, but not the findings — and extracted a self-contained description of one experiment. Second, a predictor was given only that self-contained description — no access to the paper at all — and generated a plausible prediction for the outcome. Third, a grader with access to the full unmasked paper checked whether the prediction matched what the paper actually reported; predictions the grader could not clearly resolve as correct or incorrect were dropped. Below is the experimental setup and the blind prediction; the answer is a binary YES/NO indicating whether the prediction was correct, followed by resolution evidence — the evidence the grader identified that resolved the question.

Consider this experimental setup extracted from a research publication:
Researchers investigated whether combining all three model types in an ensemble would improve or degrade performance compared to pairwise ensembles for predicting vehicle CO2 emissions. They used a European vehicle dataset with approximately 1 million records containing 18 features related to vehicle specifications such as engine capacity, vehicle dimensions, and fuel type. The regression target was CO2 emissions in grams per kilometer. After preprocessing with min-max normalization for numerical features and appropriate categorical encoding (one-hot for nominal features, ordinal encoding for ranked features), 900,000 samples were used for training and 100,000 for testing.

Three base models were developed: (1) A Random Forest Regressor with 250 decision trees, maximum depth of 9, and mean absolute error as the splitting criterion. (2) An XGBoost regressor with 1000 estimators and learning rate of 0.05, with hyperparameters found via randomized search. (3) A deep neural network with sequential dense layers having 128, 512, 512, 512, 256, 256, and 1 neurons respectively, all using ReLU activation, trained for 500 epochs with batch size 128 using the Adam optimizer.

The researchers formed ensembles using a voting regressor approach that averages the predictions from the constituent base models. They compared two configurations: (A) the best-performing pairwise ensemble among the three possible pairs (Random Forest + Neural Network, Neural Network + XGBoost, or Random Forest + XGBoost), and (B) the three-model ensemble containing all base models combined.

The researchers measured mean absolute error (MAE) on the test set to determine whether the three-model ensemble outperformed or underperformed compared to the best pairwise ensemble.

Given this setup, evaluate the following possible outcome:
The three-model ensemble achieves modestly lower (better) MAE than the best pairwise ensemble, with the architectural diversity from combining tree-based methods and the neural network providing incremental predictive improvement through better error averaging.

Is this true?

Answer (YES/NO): NO